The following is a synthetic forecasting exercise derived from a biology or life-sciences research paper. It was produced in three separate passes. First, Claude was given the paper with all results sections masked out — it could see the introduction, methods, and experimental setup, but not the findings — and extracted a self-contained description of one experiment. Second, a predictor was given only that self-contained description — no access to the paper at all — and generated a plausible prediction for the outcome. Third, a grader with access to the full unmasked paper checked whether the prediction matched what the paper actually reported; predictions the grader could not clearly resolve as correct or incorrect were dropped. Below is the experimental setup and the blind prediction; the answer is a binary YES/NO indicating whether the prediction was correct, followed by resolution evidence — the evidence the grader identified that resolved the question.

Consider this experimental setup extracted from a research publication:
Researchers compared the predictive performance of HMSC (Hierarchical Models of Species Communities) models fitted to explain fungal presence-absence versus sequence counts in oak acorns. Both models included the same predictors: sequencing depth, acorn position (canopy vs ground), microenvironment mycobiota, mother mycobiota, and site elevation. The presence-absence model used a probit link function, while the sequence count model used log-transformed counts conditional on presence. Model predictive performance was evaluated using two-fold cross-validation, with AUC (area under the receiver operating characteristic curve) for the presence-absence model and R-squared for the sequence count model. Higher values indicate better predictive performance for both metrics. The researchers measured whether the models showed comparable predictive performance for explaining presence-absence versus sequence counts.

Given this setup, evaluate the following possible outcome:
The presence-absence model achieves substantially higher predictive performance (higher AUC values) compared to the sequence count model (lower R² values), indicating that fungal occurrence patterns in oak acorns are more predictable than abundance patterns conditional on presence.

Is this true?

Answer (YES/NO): YES